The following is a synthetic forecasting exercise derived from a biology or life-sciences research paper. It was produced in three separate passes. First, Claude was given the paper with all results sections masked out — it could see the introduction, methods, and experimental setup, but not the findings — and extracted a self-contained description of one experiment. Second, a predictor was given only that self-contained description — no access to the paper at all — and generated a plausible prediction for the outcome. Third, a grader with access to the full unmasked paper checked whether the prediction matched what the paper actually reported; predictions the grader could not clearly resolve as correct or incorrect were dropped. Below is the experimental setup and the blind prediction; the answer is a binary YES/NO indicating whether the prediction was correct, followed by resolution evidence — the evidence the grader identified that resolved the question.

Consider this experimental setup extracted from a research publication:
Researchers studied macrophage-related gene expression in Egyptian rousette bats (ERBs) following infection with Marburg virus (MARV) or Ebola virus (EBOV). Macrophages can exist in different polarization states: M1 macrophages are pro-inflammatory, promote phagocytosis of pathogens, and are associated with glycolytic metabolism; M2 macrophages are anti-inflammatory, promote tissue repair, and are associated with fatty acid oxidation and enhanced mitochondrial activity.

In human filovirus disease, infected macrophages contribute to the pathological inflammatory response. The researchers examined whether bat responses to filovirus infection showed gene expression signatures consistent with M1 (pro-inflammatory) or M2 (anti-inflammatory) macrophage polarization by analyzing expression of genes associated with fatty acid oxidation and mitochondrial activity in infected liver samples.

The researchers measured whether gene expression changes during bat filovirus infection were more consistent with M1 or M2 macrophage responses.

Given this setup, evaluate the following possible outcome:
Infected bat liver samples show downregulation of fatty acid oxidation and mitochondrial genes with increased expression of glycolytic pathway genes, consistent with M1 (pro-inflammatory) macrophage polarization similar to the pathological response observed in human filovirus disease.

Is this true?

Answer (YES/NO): NO